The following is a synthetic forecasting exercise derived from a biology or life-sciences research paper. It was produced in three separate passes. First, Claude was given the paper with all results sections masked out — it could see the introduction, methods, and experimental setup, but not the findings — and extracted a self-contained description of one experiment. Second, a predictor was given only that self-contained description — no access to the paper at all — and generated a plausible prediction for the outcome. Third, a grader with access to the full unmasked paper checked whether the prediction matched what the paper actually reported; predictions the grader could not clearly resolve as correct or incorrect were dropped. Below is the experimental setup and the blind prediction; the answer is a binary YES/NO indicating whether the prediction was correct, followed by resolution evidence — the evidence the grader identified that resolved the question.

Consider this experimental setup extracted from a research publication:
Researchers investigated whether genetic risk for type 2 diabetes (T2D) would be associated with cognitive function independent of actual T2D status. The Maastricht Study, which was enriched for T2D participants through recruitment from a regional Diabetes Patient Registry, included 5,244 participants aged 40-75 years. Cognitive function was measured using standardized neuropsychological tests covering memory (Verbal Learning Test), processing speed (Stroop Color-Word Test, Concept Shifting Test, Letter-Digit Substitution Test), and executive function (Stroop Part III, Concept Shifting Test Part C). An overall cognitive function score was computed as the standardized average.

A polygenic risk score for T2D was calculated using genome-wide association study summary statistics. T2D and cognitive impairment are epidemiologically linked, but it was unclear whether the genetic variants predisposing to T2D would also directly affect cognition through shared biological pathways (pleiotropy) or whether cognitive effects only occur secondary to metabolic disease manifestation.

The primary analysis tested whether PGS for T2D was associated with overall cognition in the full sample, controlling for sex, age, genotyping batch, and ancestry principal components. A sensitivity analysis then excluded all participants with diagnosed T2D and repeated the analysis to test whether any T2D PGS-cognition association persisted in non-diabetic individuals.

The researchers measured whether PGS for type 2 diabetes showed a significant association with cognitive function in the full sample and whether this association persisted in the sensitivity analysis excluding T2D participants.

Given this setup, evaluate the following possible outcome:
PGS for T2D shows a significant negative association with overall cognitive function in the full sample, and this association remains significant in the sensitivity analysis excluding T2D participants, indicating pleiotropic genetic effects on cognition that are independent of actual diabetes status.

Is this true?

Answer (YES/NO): NO